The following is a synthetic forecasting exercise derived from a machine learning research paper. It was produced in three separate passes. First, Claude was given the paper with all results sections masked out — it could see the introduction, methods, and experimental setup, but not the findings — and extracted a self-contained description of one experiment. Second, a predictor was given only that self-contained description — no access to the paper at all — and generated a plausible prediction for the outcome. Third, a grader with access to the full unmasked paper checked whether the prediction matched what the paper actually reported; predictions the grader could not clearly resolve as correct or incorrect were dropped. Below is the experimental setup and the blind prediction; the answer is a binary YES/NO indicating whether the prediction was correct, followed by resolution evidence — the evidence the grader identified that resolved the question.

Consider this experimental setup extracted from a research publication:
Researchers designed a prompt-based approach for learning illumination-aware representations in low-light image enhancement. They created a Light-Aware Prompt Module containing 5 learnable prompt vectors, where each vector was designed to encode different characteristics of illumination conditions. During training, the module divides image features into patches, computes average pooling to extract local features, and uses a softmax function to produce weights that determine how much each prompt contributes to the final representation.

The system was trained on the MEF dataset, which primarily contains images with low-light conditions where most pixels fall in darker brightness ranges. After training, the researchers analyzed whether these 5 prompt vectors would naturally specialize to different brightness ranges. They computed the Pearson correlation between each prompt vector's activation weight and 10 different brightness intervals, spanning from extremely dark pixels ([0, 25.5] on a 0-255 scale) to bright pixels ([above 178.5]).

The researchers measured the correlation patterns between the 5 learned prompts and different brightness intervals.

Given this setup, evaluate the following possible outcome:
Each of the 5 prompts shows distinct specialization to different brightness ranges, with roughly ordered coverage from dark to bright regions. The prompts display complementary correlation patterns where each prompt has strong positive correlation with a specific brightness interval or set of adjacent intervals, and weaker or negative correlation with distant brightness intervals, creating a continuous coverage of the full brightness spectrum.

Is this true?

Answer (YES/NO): NO